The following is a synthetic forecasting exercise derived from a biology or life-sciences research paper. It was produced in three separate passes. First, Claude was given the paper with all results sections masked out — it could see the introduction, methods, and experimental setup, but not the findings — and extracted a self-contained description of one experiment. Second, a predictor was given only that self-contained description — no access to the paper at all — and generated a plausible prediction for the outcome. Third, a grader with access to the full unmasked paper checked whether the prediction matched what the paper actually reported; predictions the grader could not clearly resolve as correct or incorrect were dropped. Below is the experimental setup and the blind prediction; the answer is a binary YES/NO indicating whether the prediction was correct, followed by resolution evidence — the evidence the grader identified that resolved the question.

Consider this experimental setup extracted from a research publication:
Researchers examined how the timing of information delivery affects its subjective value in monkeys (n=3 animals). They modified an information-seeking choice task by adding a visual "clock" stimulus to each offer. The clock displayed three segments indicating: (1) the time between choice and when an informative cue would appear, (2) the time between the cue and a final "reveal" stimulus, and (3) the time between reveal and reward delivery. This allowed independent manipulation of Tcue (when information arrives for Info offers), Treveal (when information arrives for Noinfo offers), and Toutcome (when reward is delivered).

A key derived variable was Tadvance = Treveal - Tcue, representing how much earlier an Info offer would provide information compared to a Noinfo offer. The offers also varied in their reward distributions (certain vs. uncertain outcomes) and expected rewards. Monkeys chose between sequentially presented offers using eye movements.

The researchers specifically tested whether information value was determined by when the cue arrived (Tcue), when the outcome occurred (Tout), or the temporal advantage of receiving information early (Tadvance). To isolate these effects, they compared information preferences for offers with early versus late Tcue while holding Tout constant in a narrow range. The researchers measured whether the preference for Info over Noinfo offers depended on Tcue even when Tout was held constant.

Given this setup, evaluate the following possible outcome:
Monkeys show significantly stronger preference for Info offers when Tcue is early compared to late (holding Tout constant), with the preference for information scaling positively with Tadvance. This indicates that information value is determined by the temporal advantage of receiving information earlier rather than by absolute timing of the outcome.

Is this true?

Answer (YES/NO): YES